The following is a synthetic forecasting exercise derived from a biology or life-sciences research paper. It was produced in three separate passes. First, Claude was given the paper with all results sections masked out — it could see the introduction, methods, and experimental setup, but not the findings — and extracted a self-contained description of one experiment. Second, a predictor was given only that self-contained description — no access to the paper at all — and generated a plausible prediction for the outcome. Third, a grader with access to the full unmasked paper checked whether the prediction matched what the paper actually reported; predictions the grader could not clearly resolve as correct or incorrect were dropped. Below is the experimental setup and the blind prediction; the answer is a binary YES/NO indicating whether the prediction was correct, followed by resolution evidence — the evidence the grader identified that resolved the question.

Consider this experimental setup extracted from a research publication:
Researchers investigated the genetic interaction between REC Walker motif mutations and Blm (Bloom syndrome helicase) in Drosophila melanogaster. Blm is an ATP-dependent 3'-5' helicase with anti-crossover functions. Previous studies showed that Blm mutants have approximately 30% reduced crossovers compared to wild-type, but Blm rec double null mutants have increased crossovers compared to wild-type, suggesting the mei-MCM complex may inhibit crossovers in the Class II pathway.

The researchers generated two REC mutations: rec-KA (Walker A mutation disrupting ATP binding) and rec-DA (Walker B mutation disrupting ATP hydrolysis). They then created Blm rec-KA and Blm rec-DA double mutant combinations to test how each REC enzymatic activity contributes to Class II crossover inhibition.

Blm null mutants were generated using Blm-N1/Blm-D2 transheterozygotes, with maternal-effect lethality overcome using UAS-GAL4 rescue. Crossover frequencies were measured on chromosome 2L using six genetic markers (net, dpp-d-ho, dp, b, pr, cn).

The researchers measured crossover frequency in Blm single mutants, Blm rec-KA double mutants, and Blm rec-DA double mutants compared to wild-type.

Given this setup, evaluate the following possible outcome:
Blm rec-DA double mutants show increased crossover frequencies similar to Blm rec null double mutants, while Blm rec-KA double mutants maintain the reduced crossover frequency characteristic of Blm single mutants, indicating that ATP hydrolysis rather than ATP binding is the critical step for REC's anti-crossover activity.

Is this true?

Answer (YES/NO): NO